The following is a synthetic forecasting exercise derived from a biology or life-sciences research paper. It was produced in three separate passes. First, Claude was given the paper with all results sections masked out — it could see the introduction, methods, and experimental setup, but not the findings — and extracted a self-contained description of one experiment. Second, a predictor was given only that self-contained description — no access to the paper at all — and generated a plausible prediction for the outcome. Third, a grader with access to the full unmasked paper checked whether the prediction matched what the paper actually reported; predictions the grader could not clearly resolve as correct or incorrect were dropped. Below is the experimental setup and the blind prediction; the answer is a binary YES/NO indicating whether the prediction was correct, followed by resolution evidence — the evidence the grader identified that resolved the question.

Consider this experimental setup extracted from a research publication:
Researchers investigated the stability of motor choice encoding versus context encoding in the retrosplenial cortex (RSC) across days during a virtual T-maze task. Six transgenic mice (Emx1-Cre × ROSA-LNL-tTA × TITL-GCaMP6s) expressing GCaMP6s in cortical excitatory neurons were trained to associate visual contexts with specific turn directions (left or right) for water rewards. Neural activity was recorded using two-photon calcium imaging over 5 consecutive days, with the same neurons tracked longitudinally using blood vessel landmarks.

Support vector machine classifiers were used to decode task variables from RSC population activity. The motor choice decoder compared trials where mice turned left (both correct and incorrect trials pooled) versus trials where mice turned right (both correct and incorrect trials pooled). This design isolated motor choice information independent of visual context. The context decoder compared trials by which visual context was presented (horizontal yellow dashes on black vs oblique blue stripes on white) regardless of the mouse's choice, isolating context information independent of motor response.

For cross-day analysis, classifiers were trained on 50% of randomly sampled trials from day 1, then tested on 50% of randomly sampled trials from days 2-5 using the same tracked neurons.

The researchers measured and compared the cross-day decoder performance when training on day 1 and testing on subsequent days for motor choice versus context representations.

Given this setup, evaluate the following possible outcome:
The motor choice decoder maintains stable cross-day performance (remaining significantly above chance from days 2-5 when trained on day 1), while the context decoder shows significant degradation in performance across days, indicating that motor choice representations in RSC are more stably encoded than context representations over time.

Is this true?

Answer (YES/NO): NO